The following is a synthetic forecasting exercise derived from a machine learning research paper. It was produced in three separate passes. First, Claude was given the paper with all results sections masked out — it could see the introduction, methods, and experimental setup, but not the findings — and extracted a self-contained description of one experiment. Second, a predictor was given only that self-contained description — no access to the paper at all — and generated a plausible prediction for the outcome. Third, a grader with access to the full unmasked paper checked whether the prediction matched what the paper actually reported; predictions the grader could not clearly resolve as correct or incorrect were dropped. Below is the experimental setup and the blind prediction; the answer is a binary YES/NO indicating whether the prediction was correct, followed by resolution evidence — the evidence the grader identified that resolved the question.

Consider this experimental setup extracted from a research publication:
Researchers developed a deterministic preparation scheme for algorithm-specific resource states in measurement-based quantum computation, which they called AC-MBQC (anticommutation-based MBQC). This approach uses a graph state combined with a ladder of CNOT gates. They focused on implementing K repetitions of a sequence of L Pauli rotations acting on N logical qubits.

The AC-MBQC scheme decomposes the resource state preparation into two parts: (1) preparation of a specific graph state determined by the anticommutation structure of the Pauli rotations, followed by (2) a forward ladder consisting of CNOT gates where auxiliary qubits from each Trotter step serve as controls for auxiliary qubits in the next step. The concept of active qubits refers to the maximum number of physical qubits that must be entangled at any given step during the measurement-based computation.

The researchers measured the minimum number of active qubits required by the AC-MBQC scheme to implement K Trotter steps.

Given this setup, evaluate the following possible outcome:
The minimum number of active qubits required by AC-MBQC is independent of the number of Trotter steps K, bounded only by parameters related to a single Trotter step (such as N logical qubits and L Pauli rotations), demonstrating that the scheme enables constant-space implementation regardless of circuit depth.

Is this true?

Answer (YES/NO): YES